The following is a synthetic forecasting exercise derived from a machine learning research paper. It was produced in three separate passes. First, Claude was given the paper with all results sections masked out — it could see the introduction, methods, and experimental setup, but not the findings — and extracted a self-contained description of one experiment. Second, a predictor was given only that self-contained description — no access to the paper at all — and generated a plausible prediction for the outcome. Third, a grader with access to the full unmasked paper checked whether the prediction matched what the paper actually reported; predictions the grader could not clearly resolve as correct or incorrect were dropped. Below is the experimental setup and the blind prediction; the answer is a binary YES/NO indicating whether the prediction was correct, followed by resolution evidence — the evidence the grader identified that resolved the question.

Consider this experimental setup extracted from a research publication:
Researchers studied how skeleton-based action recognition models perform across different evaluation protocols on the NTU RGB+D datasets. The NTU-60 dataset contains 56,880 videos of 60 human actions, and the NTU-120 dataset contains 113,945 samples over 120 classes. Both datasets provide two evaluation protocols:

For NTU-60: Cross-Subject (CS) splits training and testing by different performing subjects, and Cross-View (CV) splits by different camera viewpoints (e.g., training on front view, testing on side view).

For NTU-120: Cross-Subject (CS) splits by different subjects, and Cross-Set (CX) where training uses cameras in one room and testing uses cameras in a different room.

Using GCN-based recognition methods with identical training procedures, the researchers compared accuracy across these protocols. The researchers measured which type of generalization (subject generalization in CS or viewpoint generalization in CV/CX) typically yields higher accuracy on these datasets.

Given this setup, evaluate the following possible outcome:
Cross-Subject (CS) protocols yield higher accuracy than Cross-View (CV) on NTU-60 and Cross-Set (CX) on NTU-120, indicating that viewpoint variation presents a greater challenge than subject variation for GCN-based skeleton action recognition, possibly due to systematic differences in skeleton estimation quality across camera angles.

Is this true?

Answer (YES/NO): NO